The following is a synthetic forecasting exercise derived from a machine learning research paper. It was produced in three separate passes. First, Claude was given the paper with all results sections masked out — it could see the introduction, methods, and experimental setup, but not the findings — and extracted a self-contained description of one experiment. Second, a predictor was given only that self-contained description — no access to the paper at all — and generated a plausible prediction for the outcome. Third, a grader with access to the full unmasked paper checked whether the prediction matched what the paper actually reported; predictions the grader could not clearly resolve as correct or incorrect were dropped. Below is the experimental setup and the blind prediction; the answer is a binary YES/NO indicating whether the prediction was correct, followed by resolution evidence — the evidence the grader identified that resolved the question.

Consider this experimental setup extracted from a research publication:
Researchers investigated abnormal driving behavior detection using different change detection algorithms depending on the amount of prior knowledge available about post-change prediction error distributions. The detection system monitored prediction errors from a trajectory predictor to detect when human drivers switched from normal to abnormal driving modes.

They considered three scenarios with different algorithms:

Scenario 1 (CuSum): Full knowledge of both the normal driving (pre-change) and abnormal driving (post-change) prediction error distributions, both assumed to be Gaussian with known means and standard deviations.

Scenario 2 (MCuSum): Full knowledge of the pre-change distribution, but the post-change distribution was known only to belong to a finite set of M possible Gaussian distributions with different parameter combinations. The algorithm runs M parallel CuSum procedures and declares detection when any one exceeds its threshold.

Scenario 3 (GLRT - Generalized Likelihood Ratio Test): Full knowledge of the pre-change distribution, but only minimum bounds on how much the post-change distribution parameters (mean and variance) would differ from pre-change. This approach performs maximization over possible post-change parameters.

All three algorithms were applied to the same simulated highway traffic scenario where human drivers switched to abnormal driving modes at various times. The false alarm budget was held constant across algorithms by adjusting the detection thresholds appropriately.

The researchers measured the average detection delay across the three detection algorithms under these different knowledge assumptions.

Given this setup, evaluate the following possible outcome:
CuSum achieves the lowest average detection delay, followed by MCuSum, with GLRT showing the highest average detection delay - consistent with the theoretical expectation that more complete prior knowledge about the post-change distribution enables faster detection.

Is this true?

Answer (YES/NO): NO